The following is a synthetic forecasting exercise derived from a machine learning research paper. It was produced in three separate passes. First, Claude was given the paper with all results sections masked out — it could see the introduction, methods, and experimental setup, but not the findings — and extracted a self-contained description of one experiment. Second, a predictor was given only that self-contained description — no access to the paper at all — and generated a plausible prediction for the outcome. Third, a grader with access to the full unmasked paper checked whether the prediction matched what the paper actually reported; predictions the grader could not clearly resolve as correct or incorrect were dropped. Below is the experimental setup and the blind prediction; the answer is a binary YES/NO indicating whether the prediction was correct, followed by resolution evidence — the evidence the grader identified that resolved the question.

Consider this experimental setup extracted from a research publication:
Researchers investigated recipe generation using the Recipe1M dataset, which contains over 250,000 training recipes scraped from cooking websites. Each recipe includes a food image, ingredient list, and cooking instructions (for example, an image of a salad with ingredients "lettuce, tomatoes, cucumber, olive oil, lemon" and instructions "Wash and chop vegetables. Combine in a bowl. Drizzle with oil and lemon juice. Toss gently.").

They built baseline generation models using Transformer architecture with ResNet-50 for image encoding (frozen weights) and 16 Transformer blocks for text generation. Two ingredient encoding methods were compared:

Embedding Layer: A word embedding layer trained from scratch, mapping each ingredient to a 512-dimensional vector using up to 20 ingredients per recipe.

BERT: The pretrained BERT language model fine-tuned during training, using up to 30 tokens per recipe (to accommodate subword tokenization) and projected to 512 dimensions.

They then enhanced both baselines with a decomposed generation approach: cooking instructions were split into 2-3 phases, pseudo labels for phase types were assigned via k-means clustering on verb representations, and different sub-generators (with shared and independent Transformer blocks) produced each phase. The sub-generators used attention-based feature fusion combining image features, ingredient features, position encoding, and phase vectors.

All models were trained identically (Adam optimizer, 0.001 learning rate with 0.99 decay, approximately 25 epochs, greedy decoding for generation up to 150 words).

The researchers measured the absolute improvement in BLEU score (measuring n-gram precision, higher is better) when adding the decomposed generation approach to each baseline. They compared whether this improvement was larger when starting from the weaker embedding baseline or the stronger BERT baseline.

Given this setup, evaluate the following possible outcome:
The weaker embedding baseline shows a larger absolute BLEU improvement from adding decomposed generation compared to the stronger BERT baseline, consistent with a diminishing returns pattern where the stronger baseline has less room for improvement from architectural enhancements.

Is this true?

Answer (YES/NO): YES